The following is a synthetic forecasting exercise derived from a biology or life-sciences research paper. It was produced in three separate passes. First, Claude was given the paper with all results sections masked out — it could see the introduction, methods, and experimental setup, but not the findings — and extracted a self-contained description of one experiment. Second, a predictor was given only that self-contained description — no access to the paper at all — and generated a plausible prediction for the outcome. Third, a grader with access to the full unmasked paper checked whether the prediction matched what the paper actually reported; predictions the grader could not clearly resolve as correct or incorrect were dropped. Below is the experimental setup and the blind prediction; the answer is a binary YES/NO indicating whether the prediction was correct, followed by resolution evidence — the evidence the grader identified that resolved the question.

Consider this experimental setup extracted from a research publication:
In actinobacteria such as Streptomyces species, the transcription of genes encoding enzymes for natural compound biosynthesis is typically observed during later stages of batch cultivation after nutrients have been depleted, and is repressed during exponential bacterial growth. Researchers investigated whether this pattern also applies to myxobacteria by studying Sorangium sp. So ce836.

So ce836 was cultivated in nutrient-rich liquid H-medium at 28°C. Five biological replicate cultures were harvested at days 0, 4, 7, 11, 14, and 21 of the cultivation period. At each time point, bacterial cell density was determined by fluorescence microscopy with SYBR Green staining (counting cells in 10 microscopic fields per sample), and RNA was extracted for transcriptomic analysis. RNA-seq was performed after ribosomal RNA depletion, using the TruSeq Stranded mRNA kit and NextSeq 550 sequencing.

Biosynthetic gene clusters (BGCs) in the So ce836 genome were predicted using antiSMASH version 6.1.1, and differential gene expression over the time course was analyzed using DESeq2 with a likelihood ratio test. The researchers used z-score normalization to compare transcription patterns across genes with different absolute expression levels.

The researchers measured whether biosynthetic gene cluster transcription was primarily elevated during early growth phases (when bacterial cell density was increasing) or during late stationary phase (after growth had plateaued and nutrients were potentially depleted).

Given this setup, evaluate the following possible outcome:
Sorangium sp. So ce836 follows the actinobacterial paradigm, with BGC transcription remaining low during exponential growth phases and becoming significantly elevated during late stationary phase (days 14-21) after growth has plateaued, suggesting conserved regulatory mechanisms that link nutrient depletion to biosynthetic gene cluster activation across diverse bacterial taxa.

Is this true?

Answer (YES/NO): NO